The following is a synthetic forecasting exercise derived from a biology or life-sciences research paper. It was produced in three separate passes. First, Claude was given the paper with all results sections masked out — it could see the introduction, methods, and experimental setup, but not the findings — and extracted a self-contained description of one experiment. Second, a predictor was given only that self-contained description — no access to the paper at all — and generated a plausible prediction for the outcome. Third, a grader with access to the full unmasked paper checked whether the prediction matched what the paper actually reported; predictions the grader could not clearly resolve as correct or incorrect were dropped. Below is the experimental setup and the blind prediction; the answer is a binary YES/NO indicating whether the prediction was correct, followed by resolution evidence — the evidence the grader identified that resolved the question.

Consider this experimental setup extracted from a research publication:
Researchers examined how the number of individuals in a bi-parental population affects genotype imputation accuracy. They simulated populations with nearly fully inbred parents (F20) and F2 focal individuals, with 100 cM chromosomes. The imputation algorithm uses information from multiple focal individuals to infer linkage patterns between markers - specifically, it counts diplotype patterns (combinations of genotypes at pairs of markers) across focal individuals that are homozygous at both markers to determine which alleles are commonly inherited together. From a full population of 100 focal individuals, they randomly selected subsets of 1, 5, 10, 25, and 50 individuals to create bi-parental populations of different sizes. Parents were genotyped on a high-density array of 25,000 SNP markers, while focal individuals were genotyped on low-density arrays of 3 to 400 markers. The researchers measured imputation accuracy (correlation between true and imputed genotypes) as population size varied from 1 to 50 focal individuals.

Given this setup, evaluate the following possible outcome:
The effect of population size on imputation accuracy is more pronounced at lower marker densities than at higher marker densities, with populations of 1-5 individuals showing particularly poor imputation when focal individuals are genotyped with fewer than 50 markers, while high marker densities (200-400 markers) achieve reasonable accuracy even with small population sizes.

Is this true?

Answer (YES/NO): NO